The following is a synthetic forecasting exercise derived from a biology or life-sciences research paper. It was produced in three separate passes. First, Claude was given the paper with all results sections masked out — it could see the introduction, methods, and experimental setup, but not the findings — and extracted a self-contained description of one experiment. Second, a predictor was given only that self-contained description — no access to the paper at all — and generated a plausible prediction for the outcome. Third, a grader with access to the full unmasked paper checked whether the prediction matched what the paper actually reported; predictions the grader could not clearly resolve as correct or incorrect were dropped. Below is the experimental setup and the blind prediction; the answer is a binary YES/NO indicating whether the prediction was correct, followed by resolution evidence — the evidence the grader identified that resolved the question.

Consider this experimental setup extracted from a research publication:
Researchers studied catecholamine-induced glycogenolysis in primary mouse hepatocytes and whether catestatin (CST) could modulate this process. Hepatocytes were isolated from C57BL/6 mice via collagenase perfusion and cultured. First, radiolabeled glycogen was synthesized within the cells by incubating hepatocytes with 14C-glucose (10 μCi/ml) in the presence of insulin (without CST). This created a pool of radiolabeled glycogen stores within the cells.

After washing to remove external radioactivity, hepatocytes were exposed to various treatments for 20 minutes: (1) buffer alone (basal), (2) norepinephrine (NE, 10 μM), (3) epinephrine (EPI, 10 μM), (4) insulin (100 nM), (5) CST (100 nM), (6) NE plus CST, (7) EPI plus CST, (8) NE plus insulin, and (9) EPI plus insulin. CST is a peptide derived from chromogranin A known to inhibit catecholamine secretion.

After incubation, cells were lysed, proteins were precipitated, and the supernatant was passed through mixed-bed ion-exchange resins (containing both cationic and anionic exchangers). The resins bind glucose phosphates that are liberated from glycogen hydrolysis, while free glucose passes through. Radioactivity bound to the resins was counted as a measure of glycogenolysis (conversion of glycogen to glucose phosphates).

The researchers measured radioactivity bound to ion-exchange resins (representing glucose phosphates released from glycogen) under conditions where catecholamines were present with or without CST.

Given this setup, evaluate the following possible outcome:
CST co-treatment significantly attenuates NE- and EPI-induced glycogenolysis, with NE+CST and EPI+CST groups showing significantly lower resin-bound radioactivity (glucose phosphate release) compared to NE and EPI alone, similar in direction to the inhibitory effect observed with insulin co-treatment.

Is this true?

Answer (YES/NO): YES